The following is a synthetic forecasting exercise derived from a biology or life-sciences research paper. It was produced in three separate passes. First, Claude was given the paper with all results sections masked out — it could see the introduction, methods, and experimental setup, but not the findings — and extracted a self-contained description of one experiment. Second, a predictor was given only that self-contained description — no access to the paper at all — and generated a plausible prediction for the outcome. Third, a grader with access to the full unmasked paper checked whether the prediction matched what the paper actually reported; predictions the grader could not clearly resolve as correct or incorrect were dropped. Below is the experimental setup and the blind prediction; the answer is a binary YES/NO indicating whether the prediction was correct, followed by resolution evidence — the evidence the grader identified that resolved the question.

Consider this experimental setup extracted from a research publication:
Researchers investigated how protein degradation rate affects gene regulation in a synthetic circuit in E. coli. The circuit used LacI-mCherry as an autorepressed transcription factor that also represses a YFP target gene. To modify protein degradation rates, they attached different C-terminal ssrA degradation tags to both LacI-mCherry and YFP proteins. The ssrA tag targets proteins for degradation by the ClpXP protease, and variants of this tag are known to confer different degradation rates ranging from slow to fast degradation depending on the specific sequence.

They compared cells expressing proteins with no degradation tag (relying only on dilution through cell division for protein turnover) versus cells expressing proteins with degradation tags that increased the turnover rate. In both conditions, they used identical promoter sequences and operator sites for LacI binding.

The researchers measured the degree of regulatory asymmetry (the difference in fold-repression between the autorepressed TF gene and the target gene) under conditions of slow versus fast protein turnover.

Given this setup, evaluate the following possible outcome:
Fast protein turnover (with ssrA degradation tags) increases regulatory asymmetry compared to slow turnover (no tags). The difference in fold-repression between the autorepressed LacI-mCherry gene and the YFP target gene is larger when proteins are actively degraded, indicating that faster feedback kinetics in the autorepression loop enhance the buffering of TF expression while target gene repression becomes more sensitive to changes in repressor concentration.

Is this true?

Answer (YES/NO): NO